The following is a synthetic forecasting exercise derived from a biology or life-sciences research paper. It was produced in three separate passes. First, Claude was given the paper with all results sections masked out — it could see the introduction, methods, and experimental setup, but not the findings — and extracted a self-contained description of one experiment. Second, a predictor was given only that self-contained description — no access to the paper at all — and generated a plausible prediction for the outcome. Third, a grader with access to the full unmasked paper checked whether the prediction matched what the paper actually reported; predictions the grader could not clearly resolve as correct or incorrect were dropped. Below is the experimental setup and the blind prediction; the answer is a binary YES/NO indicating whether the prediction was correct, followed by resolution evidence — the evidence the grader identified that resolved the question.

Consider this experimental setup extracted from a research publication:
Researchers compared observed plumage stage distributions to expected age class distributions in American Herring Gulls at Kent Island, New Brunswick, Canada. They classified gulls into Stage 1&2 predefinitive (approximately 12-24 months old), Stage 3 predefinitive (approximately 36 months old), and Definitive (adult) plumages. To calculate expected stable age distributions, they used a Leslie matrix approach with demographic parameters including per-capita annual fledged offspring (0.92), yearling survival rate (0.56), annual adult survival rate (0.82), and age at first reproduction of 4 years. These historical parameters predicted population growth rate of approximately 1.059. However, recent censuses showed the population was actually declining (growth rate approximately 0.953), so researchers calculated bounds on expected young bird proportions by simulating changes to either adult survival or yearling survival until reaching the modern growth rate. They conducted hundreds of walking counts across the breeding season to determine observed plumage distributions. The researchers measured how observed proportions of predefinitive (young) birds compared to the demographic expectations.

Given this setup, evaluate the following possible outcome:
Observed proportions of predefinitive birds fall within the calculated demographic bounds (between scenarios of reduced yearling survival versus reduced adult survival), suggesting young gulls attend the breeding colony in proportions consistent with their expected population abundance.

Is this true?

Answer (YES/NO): NO